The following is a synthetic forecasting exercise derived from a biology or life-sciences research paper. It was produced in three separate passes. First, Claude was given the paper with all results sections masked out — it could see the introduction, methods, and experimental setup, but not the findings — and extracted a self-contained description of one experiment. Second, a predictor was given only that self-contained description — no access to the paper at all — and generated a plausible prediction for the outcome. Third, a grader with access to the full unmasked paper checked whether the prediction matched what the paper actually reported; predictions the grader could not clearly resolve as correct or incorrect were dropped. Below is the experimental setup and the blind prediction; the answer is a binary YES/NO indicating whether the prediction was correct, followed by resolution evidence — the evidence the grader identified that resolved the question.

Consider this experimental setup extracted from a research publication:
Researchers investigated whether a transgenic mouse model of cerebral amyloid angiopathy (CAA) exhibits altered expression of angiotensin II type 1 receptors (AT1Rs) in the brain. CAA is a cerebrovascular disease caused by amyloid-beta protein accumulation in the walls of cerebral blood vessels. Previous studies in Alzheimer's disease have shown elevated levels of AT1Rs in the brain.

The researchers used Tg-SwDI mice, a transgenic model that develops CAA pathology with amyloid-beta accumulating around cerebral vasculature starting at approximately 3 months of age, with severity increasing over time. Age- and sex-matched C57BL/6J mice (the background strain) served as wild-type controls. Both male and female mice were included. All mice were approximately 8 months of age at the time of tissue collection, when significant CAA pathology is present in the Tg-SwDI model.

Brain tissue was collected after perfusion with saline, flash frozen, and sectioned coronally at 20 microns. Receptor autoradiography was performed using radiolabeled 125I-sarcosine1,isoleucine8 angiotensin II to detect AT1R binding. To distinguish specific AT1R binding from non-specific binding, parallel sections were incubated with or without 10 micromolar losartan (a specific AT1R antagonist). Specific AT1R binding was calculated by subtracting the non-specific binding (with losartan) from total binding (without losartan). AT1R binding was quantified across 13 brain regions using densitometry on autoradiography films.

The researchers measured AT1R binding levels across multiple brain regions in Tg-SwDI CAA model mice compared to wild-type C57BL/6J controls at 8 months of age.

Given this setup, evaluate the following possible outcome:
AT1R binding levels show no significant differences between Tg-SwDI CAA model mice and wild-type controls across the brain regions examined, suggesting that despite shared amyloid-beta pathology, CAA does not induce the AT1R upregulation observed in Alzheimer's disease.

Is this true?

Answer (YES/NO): YES